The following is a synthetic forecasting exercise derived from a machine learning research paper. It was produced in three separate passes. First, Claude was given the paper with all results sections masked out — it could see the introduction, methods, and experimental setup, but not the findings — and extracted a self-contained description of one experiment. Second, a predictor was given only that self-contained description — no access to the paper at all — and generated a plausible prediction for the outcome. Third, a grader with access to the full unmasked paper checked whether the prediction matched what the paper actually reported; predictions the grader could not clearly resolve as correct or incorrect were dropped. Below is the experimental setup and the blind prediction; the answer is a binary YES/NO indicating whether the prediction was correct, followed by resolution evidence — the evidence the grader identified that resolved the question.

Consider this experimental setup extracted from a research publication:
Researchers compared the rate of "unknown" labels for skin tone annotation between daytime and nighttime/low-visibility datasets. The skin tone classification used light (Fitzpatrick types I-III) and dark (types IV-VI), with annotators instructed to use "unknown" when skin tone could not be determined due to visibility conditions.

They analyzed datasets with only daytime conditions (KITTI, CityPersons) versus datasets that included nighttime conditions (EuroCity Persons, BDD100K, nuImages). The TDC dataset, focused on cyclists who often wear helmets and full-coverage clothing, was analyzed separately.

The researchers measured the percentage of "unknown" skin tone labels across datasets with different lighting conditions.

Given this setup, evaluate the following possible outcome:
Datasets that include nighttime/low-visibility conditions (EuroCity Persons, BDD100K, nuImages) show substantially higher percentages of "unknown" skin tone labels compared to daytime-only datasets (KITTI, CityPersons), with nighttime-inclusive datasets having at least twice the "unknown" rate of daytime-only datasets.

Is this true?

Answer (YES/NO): NO